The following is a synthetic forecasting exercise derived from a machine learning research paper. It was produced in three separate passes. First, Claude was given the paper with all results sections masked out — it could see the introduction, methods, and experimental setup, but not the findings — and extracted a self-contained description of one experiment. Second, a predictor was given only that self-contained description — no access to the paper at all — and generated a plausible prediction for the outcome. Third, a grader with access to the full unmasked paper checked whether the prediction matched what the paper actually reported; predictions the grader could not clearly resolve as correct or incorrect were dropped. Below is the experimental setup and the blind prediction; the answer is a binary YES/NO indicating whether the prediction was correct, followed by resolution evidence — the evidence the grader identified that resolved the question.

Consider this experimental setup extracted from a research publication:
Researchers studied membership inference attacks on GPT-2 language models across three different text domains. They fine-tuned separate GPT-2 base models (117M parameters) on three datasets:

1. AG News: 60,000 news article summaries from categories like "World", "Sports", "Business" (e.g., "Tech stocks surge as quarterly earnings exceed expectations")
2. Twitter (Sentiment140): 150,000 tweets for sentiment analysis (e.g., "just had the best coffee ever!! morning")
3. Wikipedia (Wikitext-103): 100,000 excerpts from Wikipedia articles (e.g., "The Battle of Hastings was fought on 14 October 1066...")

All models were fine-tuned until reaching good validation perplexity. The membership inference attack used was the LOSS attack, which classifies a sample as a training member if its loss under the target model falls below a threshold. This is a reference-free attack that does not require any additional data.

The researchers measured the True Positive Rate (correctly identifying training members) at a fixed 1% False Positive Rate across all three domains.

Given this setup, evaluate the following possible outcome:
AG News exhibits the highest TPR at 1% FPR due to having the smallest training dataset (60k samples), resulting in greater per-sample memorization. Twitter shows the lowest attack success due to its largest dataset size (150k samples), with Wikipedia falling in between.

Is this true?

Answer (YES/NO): NO